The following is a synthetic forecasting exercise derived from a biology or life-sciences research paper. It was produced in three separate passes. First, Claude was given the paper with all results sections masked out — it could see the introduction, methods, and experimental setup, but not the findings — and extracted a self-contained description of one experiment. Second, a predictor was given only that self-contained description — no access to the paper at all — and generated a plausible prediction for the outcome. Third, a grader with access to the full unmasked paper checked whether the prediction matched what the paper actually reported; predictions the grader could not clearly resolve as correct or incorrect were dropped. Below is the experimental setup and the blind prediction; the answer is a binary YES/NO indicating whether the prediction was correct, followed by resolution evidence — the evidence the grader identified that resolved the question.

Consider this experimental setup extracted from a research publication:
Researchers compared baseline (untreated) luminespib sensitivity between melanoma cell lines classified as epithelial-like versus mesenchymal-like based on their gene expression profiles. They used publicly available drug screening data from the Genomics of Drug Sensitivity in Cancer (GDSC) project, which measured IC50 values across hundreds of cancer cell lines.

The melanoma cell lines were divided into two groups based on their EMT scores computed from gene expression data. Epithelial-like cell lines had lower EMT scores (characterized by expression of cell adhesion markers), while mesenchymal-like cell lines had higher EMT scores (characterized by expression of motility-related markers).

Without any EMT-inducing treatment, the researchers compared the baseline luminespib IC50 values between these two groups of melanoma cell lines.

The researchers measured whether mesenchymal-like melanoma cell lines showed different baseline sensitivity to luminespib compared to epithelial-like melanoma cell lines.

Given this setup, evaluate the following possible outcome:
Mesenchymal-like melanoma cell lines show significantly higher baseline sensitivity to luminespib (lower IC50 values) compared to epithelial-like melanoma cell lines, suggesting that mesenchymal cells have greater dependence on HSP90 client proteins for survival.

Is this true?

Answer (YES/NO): YES